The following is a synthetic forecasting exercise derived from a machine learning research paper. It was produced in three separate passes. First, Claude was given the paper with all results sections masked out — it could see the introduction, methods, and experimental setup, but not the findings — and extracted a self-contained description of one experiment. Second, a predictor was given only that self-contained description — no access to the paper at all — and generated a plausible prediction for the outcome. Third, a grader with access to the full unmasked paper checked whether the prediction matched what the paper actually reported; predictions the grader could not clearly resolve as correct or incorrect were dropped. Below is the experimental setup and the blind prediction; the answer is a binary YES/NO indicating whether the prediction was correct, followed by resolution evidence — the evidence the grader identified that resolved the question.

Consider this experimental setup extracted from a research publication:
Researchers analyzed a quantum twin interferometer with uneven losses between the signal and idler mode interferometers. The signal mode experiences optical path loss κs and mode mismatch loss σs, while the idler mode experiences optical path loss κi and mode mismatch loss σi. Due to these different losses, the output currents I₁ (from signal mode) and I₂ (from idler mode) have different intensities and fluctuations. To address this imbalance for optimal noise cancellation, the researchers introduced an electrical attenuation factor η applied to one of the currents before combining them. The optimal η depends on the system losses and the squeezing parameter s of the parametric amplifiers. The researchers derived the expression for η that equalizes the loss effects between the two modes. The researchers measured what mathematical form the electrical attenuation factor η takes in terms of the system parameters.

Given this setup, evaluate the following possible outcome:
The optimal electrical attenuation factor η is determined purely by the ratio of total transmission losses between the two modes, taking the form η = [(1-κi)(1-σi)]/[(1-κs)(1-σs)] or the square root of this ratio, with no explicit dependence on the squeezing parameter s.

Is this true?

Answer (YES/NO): NO